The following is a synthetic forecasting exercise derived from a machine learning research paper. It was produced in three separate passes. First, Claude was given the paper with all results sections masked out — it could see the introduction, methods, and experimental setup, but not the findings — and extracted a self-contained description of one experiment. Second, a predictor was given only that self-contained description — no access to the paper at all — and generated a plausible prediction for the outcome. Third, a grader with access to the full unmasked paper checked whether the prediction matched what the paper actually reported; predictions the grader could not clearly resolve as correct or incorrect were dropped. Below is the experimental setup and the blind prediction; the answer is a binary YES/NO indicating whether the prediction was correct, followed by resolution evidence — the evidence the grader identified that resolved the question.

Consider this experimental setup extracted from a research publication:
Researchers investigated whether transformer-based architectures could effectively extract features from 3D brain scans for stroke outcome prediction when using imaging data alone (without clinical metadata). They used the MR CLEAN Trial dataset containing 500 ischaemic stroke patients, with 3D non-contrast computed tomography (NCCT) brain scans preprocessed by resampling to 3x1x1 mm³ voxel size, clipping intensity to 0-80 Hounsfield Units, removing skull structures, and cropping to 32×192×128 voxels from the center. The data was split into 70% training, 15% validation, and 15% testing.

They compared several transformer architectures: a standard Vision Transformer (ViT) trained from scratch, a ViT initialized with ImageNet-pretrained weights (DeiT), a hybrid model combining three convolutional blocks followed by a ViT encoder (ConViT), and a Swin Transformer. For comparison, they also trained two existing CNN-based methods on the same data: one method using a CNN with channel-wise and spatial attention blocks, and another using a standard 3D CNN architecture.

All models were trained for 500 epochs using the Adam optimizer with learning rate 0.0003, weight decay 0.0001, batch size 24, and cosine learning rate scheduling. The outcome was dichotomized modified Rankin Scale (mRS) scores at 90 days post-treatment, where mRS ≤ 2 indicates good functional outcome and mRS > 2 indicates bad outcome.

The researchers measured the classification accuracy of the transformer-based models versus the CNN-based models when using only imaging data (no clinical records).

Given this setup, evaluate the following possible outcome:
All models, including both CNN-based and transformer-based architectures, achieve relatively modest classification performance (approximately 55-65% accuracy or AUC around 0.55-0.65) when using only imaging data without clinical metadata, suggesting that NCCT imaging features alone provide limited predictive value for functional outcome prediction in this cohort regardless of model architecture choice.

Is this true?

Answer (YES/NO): NO